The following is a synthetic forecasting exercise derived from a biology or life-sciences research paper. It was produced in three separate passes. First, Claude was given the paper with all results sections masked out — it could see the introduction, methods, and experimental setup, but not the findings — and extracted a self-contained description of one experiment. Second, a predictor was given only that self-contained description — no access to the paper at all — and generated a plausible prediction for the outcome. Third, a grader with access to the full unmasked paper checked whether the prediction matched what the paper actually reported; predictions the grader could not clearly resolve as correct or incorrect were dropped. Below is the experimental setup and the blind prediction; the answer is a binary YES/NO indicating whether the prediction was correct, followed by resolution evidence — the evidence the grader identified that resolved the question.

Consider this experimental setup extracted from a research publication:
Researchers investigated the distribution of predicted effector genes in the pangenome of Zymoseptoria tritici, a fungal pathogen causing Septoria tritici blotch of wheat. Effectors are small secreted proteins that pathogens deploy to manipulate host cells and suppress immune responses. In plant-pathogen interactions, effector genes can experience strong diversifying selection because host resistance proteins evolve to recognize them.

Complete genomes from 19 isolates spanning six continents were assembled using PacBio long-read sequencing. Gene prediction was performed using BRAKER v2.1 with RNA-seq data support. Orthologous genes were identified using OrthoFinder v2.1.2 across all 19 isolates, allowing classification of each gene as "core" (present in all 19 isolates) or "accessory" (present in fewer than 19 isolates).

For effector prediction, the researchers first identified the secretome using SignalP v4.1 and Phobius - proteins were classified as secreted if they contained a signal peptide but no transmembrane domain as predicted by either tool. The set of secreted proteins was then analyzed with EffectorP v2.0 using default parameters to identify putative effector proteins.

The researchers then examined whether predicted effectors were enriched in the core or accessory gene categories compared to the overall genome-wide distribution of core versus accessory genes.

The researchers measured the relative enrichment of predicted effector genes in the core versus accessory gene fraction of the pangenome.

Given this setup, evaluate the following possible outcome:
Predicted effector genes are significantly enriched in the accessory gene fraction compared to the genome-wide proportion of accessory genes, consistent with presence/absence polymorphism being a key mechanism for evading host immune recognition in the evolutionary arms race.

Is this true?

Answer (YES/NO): YES